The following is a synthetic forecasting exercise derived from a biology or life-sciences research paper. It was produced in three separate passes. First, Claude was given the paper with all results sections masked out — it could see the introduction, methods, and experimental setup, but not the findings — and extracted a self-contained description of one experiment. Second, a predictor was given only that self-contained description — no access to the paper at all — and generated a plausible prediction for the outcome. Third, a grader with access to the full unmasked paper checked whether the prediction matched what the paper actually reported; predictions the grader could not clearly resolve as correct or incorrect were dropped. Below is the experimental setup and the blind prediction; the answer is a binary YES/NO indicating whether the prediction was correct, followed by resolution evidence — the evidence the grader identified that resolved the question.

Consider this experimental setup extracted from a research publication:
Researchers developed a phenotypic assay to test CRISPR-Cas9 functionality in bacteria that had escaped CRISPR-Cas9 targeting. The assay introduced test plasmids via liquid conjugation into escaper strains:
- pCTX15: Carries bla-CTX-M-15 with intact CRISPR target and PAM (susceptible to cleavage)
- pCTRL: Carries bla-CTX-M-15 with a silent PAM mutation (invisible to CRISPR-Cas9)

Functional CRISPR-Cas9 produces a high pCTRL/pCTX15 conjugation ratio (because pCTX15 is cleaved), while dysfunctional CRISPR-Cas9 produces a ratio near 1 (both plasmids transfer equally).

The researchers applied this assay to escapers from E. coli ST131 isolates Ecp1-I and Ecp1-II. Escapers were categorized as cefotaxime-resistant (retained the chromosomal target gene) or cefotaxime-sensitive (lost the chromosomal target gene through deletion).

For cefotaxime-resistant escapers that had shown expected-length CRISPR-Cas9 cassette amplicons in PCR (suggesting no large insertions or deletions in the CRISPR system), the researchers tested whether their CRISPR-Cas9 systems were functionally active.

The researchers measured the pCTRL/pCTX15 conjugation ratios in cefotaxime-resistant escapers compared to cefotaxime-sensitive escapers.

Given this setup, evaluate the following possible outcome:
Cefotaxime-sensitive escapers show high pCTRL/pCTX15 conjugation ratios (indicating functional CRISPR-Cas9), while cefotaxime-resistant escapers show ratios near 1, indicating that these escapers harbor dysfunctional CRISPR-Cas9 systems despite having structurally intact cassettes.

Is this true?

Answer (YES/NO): YES